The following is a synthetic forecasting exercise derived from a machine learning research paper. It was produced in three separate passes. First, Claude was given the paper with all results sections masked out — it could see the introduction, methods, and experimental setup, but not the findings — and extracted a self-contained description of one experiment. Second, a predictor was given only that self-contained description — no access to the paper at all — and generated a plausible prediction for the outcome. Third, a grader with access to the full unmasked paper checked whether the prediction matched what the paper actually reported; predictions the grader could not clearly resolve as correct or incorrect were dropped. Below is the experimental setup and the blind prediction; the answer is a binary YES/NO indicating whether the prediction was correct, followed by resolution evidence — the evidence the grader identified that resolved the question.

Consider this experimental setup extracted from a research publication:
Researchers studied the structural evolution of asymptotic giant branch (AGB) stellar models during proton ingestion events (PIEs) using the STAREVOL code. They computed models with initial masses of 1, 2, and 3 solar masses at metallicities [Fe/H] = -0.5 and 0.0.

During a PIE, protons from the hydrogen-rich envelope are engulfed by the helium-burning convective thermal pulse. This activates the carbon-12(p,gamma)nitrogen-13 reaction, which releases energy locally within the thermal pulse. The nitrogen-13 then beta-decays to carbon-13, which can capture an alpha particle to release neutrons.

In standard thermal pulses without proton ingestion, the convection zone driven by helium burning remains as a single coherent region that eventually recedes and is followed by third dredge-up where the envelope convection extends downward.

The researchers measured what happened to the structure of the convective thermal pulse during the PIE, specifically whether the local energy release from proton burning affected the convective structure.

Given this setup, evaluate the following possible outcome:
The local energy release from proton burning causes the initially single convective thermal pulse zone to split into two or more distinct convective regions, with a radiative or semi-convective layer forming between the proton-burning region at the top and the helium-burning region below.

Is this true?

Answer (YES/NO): YES